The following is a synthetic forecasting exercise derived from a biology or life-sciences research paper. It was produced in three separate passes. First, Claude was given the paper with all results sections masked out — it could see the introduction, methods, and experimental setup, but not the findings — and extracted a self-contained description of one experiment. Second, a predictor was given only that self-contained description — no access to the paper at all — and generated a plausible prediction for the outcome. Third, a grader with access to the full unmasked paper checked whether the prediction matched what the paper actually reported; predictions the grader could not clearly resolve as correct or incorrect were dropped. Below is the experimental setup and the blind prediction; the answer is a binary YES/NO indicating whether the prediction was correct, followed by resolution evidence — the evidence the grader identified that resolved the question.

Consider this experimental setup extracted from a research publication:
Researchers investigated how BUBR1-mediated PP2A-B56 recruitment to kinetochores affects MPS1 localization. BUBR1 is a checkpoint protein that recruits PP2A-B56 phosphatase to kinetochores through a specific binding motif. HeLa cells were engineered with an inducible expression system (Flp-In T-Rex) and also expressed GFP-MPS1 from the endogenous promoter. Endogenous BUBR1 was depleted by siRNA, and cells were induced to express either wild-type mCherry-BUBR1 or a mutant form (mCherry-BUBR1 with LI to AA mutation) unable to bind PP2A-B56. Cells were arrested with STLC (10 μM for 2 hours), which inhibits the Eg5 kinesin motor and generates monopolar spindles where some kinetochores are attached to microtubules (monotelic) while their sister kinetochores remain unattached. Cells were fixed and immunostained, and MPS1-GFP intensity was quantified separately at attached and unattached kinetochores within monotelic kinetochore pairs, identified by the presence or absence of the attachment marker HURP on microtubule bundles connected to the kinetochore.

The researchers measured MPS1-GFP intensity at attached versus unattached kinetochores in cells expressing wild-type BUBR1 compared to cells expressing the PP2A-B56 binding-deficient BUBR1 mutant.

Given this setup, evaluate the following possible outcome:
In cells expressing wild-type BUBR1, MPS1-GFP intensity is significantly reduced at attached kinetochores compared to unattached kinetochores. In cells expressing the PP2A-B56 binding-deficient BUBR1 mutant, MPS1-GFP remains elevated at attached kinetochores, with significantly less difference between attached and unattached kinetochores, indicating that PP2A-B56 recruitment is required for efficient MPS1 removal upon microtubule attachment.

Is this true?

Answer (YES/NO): YES